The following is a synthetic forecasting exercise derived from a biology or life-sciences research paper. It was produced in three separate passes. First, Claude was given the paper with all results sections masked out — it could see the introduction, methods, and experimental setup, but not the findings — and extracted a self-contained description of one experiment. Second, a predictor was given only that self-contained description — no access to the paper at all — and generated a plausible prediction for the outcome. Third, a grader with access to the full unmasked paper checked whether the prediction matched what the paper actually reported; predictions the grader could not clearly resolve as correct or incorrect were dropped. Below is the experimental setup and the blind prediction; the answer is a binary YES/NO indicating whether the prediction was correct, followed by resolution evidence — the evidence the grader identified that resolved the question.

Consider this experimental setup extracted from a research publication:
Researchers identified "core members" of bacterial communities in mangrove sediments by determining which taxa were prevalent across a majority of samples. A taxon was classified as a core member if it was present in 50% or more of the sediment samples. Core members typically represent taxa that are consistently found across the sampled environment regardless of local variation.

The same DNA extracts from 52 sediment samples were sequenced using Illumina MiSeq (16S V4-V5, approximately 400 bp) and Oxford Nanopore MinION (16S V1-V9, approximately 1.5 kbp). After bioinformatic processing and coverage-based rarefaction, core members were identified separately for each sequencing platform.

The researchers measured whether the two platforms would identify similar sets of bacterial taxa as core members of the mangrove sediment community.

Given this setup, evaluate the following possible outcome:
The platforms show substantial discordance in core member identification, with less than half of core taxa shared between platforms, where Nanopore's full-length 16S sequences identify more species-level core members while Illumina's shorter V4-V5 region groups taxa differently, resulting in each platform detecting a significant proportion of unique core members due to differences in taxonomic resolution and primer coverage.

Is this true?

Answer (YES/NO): NO